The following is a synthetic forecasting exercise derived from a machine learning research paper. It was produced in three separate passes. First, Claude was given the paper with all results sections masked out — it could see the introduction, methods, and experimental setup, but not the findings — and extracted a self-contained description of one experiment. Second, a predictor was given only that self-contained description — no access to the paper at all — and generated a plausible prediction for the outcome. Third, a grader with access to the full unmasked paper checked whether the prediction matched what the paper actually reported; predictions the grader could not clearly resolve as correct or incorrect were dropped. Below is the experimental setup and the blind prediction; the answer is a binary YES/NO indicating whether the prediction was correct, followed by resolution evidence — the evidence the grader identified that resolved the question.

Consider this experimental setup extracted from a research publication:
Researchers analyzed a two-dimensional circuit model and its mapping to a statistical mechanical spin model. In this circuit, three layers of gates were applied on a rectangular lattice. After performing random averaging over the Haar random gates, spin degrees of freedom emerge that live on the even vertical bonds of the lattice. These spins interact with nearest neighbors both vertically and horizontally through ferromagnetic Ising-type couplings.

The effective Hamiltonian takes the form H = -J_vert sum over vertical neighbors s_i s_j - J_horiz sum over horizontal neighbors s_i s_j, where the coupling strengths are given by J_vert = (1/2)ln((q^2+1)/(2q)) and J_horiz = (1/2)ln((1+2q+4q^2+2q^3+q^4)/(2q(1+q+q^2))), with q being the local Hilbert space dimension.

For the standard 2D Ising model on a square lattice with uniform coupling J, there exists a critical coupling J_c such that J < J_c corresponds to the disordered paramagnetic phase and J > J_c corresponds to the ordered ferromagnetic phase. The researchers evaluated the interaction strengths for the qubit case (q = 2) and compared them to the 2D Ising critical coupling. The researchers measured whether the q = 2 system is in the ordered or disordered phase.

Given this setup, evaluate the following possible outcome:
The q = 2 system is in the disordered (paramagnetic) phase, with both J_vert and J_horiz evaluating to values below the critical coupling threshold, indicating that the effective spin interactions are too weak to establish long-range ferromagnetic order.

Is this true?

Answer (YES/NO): YES